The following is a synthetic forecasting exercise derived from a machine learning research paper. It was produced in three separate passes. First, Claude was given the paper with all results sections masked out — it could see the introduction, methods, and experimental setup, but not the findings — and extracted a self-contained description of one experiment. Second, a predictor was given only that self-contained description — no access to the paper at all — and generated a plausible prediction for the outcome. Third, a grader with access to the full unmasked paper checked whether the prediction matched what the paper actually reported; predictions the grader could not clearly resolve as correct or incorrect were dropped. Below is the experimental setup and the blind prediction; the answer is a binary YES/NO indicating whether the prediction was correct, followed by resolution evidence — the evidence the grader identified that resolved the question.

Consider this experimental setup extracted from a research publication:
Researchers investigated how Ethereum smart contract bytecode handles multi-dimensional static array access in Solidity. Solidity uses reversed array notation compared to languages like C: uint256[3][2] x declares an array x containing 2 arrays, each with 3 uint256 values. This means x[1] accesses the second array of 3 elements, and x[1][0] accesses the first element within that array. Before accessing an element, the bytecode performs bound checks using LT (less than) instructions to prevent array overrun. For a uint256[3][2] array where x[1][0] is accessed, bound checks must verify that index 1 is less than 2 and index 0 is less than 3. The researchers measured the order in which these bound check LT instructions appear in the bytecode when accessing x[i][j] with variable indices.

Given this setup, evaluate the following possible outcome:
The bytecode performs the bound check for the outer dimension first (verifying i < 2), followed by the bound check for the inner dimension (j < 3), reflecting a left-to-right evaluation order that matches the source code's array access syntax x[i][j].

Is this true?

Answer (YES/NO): YES